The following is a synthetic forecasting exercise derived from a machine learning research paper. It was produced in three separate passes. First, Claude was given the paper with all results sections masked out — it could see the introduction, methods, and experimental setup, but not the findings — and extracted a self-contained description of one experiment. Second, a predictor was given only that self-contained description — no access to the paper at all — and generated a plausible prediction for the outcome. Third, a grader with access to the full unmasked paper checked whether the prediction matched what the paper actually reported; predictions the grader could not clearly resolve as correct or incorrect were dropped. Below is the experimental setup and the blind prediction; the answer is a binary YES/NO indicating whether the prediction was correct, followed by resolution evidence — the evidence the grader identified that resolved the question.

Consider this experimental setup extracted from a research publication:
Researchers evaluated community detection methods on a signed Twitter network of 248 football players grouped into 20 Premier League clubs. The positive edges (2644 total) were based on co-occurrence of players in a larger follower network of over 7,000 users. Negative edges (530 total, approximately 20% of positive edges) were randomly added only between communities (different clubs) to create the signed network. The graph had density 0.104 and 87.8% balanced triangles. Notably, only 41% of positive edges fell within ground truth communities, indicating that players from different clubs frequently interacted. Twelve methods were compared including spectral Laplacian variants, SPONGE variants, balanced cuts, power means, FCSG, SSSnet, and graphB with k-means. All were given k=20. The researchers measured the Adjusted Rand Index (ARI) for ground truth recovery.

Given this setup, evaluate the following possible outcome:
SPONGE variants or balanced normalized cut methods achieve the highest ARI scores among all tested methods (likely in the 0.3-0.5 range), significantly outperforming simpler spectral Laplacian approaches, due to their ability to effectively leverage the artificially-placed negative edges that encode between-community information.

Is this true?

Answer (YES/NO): NO